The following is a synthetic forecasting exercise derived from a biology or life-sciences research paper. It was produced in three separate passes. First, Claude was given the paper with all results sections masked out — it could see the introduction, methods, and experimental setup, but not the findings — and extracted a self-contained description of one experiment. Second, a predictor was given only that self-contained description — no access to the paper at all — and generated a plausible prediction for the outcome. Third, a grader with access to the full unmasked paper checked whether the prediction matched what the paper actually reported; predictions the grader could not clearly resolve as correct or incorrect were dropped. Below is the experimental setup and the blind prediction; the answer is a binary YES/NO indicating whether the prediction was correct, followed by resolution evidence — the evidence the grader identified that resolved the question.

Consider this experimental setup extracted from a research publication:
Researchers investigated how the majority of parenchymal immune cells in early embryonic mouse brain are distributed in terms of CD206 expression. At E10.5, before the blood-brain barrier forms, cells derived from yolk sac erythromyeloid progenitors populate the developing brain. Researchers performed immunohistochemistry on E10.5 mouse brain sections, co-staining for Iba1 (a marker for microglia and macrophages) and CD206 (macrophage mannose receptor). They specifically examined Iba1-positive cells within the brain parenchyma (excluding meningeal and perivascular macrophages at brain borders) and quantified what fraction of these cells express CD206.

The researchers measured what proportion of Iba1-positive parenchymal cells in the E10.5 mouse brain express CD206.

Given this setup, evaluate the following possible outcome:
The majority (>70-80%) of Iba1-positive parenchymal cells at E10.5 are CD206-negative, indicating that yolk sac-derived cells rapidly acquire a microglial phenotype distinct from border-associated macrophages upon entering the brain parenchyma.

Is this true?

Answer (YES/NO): NO